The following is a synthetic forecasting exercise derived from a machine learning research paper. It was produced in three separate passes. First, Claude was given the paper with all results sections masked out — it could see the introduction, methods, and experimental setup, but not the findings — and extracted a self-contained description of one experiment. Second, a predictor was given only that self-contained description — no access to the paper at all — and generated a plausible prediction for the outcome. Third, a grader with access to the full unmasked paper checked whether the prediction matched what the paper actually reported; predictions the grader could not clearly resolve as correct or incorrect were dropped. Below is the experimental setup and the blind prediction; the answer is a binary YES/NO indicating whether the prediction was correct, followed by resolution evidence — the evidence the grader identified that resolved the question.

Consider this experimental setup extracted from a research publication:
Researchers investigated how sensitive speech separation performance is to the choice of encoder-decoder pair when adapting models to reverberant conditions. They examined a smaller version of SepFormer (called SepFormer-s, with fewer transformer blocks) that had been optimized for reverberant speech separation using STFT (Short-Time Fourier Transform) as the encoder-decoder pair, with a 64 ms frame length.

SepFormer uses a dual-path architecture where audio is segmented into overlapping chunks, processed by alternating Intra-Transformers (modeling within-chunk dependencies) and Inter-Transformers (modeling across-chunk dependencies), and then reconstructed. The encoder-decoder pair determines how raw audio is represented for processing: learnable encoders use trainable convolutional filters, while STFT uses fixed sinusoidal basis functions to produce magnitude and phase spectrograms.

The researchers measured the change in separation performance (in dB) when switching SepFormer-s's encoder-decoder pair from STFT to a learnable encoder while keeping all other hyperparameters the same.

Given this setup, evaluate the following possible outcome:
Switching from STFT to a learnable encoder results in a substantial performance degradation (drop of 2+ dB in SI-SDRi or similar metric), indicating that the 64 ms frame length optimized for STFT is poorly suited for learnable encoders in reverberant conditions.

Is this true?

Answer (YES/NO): NO